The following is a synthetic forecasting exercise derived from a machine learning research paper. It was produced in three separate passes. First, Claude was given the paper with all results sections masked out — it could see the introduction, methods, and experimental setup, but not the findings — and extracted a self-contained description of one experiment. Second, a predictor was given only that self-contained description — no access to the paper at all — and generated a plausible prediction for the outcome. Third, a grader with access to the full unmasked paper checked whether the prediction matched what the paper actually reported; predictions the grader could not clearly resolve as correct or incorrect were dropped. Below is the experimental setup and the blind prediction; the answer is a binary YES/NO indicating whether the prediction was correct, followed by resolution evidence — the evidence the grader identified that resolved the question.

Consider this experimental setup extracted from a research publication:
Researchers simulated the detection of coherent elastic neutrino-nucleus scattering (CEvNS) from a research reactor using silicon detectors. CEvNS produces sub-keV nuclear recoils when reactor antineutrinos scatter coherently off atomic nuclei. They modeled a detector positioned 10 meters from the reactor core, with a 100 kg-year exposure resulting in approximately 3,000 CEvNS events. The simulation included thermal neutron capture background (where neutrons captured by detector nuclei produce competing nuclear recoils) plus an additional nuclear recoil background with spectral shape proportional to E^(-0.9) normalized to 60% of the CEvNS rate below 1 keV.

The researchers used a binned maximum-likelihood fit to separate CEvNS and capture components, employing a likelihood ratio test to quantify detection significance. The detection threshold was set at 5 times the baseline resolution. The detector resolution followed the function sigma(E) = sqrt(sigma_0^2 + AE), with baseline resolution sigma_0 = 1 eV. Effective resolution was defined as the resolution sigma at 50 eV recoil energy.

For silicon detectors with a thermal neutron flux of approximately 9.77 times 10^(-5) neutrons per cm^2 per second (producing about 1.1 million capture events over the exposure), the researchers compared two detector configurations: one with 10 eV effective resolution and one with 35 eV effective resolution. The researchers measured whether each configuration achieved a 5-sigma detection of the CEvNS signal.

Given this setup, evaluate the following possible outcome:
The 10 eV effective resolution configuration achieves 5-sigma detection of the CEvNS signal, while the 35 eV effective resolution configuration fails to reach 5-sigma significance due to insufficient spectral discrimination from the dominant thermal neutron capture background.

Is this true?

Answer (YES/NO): YES